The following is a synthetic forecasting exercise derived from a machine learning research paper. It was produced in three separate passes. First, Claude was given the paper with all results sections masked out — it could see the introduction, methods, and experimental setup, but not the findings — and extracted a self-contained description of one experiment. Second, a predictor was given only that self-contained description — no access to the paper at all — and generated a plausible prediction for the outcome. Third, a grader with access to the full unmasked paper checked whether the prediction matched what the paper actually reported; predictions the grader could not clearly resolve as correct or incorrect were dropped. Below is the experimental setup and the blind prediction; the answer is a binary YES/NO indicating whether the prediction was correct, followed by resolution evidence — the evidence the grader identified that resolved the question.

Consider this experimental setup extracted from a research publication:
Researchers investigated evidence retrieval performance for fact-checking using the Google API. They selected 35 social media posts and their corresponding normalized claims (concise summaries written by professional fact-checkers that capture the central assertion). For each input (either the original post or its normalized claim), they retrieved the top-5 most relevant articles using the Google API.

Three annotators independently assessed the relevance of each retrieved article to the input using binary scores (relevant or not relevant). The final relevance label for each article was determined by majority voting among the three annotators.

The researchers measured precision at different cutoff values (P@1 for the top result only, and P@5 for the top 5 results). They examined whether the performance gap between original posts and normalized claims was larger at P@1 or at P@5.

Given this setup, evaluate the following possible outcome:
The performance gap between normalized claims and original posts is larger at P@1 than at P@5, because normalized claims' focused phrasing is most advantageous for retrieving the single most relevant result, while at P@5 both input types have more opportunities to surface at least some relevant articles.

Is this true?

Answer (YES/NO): NO